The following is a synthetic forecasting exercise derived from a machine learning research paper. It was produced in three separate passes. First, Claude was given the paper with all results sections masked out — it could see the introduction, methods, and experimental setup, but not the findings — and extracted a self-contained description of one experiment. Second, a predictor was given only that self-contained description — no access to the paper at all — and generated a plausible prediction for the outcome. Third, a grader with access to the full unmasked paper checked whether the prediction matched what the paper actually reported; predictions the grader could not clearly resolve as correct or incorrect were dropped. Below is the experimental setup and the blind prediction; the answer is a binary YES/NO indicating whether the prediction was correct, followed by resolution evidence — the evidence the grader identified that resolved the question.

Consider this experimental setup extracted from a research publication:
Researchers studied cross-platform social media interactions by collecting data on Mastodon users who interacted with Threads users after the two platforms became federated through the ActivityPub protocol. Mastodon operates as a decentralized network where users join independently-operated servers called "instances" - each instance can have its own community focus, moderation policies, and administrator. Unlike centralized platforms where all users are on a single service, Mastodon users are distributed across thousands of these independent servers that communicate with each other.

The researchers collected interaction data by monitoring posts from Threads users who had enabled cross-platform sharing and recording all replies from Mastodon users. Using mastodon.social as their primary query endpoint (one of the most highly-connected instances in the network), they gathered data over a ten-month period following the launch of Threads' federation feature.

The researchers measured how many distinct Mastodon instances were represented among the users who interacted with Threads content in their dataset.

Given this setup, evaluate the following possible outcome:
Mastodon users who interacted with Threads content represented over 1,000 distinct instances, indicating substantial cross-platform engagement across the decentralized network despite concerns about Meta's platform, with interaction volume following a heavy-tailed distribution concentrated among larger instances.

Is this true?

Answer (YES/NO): YES